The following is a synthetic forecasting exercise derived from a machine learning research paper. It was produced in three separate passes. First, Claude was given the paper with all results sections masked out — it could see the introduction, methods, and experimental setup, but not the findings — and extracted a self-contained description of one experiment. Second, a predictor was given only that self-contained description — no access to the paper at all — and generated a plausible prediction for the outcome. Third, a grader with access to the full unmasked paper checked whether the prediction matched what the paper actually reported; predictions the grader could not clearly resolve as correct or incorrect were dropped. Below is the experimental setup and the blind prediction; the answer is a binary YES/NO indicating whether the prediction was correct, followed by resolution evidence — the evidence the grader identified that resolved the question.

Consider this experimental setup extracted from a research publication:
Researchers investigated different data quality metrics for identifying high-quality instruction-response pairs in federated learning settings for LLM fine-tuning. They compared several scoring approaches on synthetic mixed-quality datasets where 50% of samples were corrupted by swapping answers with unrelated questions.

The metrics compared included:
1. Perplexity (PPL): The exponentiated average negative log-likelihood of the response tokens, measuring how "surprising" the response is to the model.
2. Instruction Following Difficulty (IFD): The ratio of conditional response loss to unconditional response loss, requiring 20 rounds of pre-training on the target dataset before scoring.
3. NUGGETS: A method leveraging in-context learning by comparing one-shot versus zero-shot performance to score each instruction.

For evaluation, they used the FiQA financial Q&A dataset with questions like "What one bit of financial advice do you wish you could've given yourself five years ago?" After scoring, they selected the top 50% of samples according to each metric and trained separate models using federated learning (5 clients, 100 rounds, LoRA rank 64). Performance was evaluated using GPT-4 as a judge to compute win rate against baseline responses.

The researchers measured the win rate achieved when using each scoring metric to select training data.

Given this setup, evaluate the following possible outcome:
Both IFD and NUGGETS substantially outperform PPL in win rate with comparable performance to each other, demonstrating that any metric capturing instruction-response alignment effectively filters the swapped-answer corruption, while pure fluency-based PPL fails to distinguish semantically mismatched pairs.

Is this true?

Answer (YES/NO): NO